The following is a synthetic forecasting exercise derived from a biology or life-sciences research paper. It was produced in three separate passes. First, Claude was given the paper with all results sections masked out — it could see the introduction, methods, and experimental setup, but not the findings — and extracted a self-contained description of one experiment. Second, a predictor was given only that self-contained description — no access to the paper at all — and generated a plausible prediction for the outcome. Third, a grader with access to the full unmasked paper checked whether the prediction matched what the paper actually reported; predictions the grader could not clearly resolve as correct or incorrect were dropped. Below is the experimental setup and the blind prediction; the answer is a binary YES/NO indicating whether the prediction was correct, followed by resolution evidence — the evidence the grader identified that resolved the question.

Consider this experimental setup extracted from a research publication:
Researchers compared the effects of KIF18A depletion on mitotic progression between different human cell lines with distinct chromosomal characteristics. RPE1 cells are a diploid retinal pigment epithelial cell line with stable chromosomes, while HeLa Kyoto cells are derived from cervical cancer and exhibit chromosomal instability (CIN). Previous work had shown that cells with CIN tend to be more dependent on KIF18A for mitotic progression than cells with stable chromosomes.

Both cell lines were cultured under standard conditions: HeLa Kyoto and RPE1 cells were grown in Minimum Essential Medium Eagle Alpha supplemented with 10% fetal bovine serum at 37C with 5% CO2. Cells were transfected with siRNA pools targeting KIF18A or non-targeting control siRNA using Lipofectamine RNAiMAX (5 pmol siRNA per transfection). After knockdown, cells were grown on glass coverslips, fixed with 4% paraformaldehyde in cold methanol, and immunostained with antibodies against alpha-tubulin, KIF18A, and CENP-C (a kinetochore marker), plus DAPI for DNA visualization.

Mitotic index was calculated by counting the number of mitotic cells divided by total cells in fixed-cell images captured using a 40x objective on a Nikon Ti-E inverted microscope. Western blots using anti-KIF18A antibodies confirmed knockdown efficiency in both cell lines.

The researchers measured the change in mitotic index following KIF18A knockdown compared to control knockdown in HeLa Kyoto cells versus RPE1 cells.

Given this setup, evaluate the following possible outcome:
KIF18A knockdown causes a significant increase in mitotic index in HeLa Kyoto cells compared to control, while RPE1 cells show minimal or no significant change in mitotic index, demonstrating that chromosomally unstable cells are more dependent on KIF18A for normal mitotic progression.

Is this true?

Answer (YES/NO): YES